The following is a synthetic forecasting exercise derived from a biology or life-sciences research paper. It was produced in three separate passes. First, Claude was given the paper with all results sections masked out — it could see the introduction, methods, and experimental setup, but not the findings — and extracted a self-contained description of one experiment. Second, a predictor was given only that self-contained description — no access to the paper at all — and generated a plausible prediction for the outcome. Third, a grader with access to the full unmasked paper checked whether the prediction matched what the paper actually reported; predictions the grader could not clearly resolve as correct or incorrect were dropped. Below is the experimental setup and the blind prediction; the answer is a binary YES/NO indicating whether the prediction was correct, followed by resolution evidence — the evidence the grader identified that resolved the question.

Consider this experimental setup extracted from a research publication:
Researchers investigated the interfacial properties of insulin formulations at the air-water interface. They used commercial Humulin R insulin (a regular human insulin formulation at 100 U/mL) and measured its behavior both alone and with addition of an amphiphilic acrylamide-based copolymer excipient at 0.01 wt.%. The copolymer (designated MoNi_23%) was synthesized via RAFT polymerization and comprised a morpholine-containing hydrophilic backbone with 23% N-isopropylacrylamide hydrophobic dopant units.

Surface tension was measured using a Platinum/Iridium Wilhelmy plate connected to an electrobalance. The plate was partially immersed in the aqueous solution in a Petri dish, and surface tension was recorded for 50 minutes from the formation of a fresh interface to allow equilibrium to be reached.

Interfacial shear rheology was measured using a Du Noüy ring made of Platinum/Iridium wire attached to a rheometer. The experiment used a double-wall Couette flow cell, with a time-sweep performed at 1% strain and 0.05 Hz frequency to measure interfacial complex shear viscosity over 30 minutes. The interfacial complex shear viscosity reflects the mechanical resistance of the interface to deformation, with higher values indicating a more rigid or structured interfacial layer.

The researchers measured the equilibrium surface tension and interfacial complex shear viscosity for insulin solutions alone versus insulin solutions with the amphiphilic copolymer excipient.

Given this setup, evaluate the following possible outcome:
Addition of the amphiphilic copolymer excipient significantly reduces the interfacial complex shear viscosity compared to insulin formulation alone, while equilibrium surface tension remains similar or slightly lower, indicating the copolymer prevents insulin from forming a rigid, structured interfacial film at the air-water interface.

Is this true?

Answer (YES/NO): NO